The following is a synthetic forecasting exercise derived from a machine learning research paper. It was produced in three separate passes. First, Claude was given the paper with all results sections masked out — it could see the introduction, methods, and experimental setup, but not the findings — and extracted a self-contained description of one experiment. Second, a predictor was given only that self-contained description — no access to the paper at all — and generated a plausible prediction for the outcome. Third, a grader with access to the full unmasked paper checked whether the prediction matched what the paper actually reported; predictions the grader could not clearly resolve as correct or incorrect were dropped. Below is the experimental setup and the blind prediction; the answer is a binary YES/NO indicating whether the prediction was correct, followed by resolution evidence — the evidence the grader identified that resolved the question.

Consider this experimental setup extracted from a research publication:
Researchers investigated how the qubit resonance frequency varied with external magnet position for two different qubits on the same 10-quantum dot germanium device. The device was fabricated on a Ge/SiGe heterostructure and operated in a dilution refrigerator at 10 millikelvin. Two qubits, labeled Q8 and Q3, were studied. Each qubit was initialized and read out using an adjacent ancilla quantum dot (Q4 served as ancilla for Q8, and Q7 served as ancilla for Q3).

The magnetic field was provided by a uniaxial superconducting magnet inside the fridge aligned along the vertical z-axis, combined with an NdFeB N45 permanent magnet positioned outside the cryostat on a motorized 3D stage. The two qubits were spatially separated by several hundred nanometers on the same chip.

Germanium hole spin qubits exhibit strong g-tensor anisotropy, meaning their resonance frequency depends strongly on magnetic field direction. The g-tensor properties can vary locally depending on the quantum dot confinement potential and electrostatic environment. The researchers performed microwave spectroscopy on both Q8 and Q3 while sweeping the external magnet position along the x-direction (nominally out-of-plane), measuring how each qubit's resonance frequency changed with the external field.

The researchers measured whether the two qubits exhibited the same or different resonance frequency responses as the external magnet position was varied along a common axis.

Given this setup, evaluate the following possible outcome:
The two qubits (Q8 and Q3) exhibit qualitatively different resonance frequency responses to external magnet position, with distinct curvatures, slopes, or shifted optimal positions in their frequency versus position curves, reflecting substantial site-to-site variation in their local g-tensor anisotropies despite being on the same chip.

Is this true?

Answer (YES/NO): NO